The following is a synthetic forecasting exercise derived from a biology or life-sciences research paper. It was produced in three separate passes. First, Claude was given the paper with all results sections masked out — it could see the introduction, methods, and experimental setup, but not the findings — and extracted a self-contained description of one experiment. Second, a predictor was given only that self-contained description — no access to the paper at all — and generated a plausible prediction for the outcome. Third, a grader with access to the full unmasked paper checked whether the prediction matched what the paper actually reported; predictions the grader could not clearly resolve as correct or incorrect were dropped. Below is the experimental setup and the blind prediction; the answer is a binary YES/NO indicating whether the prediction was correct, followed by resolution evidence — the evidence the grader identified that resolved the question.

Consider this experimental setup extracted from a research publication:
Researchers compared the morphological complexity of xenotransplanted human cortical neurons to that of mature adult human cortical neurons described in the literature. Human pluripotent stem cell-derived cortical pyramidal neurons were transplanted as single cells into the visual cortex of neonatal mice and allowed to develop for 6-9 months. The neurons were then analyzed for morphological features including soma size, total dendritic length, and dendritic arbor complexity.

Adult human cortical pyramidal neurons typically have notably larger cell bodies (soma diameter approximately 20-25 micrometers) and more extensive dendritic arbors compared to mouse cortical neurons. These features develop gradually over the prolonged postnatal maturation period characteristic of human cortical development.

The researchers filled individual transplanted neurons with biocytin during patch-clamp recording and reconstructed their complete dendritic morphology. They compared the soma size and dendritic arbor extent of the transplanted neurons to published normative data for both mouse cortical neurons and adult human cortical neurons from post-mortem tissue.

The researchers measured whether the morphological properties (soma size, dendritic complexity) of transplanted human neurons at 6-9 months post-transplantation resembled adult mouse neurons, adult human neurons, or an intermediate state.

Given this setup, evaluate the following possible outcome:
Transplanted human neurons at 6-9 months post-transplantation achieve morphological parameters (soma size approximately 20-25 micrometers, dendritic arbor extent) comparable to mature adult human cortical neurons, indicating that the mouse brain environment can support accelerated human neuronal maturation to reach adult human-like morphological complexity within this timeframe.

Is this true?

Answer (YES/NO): NO